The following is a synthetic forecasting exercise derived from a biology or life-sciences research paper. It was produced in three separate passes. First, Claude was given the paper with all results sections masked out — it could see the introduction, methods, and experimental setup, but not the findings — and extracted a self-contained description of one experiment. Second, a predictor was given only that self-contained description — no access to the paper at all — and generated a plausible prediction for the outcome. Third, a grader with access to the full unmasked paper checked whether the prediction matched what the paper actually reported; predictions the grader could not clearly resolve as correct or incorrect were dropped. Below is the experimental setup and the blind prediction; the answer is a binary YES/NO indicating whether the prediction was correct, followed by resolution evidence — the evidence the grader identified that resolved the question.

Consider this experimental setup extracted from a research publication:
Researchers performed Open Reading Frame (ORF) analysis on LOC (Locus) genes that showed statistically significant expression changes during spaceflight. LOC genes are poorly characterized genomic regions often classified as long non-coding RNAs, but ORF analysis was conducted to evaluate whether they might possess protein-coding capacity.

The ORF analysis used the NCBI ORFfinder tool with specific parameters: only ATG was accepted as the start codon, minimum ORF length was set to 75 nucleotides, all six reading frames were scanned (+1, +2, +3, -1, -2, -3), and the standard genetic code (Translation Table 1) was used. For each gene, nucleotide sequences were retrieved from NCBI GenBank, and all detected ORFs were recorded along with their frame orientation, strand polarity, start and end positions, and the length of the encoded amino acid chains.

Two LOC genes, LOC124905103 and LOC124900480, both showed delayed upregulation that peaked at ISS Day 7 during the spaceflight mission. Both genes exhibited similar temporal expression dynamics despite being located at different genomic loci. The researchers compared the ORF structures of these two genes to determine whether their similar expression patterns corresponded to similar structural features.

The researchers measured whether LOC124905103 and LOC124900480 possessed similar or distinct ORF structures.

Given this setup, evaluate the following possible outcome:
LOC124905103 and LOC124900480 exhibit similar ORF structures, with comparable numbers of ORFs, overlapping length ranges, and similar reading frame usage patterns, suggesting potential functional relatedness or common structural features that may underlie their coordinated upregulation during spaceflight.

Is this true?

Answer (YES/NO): YES